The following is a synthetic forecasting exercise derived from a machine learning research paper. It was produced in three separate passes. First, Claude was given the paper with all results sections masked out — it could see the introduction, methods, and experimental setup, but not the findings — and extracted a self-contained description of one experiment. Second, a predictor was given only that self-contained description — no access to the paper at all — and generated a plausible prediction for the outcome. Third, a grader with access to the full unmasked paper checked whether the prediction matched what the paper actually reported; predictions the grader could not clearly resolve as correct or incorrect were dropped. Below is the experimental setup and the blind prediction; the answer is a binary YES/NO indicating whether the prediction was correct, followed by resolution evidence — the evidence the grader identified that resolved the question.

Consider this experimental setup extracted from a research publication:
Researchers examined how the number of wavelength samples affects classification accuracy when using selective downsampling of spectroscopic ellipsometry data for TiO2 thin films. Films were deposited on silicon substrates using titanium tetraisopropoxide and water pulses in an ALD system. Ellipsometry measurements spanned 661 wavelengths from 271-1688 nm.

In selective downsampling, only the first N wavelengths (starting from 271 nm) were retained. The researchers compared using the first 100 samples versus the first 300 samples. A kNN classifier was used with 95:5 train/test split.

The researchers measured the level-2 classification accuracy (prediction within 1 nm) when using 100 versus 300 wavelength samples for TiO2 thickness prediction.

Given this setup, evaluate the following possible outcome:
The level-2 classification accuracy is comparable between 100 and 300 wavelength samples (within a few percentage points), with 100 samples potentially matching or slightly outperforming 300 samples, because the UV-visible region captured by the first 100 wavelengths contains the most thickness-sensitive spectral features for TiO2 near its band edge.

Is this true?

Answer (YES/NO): NO